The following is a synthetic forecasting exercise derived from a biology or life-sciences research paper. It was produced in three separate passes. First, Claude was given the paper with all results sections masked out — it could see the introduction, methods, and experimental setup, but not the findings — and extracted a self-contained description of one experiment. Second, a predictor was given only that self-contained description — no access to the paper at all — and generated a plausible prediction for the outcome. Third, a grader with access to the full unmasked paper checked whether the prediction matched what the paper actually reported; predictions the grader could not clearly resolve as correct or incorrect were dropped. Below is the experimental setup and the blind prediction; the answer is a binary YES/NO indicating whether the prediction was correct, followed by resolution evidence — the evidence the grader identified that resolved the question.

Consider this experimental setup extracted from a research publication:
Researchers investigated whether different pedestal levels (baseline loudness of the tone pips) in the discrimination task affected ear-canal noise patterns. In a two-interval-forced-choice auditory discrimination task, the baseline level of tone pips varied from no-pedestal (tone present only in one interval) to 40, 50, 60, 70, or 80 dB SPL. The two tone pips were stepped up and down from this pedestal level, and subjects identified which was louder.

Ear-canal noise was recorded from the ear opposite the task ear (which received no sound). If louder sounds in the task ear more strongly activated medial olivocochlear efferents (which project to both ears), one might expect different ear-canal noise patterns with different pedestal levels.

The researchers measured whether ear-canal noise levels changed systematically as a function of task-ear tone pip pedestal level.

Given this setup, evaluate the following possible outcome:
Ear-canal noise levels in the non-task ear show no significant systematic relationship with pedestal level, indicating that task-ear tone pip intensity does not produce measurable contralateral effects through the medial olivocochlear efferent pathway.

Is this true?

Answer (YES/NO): YES